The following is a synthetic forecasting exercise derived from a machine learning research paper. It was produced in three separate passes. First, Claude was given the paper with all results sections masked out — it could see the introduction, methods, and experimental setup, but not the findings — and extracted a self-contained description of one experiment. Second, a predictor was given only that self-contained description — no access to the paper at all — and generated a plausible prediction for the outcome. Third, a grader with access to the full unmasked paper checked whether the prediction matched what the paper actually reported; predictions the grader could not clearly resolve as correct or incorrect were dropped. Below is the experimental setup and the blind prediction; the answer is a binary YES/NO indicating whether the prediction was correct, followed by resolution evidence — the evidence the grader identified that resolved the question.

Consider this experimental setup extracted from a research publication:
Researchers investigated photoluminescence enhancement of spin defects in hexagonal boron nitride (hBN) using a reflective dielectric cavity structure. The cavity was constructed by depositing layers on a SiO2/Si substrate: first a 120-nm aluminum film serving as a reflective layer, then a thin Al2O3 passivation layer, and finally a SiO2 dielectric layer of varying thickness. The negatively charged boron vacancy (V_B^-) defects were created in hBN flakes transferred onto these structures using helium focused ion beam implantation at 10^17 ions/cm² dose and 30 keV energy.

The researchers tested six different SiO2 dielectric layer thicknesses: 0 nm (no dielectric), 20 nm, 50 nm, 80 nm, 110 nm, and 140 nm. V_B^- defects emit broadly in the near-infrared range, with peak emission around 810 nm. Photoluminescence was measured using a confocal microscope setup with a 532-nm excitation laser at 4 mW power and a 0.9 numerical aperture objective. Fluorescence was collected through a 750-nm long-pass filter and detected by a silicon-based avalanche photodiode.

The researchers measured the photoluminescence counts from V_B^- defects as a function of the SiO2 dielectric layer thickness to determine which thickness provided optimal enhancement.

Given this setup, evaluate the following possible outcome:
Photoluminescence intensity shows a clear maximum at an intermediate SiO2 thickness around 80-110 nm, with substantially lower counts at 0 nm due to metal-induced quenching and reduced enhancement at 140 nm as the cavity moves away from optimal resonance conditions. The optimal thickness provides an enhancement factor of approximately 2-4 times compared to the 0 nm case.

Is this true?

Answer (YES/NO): NO